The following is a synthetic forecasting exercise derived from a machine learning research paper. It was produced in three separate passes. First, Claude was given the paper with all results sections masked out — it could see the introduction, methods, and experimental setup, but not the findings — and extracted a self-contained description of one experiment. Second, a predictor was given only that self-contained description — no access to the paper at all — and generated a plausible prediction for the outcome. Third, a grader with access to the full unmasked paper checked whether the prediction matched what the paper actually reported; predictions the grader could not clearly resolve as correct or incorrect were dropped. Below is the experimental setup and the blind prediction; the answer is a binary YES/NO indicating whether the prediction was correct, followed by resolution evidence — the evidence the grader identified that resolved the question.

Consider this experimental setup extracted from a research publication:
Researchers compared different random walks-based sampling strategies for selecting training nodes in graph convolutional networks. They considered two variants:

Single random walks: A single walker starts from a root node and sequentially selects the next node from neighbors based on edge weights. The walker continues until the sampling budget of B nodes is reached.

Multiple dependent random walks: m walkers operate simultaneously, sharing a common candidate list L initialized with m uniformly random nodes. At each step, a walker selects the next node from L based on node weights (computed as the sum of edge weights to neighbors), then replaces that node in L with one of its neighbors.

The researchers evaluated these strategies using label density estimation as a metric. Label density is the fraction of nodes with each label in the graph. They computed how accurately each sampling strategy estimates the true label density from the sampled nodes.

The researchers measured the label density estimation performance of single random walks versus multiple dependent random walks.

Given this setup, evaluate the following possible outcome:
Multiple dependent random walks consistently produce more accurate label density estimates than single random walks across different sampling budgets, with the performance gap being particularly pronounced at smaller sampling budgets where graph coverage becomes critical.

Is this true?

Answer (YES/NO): YES